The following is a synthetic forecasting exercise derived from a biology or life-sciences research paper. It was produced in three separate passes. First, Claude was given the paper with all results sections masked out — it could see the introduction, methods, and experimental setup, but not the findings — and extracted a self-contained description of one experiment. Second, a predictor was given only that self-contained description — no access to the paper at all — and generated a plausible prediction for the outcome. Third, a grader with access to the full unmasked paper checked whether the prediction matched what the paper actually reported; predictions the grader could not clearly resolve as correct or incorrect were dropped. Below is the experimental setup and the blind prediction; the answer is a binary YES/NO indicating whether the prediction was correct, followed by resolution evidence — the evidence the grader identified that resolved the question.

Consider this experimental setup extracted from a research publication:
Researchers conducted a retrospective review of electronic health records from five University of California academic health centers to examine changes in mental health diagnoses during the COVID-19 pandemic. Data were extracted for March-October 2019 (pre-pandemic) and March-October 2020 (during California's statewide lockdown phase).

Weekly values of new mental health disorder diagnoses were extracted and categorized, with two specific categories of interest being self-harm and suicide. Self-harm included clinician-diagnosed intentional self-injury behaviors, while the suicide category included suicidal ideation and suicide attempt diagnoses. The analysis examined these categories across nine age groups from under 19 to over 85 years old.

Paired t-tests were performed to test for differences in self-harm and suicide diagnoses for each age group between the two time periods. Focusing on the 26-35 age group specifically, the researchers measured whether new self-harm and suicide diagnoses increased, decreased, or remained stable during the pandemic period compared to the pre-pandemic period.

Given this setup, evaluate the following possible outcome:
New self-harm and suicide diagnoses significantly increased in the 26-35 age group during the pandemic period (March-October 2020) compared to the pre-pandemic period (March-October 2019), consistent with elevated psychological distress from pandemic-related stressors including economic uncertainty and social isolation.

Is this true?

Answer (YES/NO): NO